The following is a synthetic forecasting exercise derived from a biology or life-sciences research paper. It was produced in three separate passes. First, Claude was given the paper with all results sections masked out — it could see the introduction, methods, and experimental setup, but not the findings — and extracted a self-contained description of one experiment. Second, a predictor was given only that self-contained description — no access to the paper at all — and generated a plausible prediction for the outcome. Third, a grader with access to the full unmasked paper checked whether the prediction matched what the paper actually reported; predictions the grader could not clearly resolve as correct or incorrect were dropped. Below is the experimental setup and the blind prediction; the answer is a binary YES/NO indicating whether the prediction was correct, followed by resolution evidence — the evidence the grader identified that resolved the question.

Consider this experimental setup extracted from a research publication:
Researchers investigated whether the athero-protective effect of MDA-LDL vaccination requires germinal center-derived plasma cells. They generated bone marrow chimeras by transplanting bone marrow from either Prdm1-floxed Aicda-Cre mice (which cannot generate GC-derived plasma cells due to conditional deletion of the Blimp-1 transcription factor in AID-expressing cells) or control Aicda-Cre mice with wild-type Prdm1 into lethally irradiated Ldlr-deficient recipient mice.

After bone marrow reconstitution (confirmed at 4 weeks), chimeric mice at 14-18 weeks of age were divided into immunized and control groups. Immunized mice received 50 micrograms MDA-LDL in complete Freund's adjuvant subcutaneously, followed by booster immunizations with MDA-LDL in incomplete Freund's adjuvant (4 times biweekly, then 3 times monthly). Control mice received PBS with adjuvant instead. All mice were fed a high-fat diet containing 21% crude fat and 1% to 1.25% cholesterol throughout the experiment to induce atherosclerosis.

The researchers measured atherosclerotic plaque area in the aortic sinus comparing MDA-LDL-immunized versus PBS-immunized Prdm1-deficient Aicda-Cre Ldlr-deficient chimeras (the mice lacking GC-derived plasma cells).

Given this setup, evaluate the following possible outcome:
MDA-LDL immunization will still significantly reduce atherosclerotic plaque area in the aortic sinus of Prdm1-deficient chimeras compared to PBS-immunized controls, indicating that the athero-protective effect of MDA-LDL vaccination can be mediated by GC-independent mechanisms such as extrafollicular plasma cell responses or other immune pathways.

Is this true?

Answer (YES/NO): NO